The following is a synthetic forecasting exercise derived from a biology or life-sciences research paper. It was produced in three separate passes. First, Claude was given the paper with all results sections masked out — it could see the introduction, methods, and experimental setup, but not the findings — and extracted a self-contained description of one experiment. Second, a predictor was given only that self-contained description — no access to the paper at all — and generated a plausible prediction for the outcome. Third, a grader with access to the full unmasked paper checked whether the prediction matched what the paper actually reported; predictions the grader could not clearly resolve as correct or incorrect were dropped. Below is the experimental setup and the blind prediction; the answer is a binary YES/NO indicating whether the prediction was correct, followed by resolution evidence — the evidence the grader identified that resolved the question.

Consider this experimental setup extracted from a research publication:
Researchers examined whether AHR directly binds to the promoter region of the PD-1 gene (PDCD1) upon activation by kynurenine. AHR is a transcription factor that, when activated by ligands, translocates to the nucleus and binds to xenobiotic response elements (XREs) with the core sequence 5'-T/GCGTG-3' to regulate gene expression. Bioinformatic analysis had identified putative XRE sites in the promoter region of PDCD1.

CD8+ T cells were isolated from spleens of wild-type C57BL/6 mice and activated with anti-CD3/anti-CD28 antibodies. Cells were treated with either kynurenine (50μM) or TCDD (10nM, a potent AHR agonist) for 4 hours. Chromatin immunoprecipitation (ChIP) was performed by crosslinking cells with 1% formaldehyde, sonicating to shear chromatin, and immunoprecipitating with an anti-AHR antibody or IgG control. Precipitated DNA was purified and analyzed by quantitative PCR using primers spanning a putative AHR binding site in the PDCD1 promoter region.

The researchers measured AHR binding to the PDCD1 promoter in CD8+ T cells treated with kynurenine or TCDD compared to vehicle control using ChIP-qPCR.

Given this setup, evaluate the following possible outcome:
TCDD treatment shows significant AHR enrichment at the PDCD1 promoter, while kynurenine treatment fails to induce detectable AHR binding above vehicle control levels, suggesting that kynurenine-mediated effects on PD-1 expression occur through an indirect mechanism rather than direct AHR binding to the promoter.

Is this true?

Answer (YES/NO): NO